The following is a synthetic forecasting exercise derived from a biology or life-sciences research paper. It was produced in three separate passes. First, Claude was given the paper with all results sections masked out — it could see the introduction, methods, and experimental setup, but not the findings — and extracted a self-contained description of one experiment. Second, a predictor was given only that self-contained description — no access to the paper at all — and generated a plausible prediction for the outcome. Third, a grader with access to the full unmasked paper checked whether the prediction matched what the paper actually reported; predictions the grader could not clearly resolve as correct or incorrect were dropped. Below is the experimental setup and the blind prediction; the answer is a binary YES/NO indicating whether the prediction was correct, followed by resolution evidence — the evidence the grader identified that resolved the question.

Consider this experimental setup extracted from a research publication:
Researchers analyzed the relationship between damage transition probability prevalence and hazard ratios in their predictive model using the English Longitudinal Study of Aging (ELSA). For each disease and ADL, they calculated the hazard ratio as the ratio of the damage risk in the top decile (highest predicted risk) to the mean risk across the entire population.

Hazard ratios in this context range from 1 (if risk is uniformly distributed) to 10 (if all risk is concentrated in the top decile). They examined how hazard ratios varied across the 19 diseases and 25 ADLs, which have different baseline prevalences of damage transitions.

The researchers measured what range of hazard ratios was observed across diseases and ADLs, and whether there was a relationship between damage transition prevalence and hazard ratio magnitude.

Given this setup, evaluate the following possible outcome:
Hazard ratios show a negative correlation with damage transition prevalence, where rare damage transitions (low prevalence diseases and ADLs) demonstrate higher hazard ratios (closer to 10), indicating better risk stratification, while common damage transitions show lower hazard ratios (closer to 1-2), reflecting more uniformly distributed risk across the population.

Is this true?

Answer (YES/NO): NO